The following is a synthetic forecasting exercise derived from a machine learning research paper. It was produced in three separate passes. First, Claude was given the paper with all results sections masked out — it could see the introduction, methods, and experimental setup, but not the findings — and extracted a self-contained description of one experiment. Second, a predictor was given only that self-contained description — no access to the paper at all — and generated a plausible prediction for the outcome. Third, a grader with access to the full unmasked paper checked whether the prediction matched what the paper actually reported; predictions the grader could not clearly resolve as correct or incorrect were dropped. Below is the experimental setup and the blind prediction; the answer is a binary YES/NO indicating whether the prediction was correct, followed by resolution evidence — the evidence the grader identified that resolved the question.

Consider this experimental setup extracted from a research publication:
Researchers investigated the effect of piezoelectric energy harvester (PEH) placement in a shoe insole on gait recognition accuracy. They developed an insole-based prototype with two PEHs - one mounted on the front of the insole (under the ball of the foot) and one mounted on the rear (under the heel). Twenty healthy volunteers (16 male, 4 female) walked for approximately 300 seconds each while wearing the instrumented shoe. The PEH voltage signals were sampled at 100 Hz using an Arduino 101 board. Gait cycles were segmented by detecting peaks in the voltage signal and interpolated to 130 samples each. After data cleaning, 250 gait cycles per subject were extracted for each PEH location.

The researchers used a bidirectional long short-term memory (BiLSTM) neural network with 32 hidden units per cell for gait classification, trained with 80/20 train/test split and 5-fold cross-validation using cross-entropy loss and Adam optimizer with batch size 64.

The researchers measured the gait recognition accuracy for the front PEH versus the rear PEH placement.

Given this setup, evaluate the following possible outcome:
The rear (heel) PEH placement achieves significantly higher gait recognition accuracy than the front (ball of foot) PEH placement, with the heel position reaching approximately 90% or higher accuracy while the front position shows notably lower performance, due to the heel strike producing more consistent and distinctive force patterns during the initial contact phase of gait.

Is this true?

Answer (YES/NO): NO